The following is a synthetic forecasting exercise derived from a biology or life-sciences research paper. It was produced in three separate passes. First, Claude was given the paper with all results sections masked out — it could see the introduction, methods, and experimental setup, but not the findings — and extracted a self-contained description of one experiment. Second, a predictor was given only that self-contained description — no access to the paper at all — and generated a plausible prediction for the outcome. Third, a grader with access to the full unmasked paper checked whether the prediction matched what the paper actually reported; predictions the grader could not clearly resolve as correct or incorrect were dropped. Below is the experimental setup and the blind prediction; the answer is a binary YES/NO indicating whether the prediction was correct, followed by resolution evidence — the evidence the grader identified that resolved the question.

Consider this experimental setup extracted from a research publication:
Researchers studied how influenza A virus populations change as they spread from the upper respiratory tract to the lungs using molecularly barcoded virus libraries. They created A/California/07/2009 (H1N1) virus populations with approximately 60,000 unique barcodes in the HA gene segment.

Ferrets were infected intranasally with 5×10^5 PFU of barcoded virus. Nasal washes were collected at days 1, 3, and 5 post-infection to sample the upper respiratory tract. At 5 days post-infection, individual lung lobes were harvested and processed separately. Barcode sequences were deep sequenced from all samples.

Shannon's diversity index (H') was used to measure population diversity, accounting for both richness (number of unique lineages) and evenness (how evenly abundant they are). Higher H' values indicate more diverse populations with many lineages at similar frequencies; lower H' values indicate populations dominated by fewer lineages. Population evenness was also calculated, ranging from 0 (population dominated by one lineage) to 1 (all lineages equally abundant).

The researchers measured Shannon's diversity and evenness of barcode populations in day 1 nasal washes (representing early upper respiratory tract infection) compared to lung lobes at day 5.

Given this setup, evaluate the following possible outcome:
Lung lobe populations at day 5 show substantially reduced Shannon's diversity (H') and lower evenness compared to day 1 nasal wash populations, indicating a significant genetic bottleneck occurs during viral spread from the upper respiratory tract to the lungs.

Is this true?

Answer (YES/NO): YES